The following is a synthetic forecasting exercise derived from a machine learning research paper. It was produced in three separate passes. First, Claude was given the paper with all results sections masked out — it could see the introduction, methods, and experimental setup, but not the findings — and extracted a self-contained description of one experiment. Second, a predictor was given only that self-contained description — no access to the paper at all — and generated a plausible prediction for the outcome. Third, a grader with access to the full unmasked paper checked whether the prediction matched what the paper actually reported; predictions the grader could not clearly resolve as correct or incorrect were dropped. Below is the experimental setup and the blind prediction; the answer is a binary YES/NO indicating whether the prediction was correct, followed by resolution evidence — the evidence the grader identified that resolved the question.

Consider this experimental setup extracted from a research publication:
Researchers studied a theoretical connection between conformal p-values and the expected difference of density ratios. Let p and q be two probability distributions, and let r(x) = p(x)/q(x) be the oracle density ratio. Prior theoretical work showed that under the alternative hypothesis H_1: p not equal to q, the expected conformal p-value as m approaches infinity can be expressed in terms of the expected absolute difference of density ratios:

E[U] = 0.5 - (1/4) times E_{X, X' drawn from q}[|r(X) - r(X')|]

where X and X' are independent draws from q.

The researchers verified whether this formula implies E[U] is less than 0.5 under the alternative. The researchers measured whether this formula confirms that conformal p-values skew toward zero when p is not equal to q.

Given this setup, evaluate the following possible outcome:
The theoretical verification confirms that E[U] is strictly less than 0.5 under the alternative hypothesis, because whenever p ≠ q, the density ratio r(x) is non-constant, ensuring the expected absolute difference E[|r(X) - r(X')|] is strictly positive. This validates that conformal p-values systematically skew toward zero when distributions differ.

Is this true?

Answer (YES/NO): YES